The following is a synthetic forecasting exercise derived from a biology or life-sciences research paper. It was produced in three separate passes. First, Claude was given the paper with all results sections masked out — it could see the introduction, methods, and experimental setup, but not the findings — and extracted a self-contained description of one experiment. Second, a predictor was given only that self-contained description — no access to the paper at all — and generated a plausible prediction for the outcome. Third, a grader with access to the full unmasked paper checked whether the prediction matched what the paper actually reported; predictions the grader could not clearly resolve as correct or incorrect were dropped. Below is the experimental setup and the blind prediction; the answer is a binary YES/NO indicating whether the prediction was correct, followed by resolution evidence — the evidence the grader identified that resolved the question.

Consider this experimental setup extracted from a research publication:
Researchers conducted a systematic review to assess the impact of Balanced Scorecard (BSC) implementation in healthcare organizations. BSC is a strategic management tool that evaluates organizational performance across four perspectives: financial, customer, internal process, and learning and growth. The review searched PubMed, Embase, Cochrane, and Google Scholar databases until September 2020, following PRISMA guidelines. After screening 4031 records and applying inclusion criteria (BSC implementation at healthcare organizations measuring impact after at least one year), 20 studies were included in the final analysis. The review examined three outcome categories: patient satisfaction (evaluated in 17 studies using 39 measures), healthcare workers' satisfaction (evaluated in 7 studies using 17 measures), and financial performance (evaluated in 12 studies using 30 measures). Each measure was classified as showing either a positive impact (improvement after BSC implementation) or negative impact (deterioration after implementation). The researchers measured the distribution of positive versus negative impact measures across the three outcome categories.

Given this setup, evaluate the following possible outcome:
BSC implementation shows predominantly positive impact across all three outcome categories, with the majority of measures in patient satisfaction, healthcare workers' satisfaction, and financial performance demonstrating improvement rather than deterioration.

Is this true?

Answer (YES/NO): NO